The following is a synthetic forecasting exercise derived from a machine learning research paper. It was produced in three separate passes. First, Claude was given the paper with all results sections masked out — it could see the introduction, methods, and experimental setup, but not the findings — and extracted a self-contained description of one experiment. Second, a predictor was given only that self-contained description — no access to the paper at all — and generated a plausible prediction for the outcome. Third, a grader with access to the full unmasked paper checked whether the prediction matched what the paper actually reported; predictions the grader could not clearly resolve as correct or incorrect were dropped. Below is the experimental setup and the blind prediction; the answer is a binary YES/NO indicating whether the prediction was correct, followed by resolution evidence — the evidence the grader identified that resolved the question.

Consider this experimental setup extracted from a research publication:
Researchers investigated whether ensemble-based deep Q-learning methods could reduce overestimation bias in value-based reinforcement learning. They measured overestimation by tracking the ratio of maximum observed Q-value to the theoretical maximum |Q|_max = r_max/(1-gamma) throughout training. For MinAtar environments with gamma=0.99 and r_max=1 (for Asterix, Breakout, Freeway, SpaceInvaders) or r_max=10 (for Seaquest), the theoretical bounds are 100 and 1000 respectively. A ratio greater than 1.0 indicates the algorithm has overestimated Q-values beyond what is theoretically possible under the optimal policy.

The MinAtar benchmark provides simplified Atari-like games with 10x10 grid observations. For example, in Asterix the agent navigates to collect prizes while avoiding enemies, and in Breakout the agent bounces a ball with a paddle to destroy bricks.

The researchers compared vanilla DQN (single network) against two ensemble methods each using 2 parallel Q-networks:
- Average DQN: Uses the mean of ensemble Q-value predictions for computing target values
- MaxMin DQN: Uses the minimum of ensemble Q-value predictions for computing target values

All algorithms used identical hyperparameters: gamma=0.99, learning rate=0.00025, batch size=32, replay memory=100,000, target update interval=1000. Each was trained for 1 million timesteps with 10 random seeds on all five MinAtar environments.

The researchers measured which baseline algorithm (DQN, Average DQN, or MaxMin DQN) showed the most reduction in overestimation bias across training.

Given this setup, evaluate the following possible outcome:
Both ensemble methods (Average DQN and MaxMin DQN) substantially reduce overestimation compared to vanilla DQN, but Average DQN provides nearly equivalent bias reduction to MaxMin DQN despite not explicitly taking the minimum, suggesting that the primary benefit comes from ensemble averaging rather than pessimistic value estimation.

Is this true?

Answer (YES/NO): NO